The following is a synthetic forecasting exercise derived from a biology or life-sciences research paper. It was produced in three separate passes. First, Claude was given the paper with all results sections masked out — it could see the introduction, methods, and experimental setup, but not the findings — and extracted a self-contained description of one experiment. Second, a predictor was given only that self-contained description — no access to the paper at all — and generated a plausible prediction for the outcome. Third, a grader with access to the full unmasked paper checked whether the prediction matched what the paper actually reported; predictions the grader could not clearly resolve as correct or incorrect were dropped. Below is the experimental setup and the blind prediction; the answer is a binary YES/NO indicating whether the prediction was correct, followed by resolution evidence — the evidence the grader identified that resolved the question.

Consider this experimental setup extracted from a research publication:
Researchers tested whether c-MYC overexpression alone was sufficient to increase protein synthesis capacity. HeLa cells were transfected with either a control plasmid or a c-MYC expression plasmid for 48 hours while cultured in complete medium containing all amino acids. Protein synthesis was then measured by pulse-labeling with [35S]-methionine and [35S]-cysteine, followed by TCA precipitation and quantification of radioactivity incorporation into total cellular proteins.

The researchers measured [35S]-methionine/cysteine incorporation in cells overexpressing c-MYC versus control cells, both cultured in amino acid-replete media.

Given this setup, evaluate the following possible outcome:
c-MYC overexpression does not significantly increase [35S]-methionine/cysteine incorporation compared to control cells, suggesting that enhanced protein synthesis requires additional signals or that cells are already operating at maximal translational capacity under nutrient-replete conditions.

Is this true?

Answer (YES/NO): YES